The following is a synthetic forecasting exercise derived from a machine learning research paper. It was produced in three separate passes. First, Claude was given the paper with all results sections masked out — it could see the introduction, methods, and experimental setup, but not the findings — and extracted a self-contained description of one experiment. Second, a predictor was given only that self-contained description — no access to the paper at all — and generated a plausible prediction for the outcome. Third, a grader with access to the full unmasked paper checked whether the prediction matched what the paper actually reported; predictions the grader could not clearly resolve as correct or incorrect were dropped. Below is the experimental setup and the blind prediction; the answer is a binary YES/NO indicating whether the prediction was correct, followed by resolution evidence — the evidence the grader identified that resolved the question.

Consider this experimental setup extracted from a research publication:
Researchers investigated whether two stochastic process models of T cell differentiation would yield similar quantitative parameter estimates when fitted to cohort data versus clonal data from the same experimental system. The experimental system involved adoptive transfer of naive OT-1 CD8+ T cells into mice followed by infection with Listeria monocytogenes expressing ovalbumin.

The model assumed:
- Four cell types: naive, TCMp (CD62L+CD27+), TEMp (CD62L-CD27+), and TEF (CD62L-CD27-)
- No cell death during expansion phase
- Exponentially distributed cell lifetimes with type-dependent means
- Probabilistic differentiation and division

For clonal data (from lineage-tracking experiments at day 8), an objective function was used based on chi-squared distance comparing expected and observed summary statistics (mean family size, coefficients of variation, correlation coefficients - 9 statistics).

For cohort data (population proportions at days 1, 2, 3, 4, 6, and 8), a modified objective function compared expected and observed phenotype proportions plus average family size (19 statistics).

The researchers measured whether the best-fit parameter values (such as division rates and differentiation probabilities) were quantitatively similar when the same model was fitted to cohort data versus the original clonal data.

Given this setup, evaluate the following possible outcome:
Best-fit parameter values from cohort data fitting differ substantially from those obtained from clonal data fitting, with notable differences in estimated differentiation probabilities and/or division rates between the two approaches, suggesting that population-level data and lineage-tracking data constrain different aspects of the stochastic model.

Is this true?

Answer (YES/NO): NO